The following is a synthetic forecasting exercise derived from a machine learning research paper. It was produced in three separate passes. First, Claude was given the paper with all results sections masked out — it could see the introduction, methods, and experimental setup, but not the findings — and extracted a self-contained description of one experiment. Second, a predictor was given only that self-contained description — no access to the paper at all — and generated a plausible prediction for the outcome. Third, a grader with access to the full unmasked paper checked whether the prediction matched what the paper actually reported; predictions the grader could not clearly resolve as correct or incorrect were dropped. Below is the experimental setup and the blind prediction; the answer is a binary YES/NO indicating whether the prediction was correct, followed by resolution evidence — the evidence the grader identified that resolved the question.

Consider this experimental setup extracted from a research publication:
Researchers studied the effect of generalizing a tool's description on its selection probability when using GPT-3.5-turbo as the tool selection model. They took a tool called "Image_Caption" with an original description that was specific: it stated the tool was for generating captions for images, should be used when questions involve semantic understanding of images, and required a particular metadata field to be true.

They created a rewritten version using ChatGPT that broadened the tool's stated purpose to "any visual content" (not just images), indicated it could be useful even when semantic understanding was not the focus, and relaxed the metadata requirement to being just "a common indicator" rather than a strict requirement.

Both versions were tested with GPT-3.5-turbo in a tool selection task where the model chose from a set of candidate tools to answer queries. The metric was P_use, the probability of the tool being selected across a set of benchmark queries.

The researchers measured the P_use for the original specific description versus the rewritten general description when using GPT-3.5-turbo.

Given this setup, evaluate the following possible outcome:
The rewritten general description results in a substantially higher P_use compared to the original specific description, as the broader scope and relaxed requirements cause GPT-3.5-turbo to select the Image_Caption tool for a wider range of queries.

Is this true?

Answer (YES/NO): NO